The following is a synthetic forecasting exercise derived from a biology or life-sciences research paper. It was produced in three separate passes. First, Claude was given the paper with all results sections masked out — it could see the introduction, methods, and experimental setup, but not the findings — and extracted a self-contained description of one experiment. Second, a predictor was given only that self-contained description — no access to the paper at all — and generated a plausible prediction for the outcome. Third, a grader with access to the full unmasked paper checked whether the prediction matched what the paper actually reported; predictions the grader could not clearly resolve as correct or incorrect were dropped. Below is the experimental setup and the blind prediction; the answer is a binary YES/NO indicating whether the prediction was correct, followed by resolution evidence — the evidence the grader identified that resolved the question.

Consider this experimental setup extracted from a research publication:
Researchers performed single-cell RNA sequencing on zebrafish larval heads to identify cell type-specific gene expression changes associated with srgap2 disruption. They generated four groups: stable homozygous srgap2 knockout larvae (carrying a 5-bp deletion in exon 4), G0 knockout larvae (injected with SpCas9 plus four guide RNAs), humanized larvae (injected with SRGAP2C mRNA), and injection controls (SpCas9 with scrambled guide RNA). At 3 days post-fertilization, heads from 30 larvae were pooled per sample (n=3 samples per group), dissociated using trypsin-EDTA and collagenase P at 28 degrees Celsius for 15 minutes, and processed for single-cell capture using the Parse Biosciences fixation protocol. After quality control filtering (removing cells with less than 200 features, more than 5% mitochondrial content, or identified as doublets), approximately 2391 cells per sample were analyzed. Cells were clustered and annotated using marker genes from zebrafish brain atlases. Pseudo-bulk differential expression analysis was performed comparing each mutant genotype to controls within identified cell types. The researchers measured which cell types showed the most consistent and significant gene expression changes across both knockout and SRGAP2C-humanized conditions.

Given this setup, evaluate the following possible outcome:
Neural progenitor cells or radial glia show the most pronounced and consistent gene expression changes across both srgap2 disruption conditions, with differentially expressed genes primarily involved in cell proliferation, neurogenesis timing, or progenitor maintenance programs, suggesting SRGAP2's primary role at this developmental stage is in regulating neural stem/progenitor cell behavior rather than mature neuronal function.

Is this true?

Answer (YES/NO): NO